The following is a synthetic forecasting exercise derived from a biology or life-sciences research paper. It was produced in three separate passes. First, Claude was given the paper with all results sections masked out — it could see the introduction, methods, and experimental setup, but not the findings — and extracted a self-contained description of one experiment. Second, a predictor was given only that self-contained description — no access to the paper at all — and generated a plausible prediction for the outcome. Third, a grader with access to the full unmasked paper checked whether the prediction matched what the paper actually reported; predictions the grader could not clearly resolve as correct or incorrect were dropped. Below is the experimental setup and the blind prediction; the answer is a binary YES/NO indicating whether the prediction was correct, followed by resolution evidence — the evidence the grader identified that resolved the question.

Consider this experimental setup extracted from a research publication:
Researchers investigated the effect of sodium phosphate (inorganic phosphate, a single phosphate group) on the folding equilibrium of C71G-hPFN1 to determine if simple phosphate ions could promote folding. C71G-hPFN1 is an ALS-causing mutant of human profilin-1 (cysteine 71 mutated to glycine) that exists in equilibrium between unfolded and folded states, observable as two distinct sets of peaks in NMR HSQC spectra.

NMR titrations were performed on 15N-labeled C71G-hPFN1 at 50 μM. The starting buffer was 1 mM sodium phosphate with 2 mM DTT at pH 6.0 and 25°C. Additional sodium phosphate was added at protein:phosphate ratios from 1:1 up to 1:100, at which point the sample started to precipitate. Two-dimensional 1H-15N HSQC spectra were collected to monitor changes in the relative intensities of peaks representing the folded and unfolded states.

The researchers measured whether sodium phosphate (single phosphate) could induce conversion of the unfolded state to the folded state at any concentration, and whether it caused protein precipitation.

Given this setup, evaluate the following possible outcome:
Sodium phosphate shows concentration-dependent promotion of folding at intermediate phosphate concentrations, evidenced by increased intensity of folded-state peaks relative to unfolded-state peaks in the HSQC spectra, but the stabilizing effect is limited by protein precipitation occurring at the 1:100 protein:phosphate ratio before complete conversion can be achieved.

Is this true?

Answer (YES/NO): NO